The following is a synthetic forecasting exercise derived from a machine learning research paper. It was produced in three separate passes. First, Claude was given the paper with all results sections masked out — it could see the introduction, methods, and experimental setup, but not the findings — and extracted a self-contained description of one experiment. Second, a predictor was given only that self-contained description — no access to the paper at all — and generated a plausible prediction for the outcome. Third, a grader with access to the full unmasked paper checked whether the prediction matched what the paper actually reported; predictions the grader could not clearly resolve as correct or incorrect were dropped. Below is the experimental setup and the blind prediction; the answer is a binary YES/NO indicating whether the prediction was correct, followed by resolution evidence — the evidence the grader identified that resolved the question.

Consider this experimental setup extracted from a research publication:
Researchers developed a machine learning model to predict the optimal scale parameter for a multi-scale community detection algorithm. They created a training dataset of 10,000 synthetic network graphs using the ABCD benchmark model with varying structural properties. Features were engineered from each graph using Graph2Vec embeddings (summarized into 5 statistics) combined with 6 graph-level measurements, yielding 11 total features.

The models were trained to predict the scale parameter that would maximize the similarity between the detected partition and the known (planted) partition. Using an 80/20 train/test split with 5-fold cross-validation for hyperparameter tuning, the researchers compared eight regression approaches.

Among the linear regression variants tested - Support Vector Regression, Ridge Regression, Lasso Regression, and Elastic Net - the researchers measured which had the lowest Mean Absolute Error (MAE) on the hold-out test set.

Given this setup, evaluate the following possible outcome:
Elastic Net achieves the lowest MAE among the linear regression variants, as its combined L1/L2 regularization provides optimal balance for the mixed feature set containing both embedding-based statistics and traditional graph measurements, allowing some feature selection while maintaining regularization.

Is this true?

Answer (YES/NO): NO